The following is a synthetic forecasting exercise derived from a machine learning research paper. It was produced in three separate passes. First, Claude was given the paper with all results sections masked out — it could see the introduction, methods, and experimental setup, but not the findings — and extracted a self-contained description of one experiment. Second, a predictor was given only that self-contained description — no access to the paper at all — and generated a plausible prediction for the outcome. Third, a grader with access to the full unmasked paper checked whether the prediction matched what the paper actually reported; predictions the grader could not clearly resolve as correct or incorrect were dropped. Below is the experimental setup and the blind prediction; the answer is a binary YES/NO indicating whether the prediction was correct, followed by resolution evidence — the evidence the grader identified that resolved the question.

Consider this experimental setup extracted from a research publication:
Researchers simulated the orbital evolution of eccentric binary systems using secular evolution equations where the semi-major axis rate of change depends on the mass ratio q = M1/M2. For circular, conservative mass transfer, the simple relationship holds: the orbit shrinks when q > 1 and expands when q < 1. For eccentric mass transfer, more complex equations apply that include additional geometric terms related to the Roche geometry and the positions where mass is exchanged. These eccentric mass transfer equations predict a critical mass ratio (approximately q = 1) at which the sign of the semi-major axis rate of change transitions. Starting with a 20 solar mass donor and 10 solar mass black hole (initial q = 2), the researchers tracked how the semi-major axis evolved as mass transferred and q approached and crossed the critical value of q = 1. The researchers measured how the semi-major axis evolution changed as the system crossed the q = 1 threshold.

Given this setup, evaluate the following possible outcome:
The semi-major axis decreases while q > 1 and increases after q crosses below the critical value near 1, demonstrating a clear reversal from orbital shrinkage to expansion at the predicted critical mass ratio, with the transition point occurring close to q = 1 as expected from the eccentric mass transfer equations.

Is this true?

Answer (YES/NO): YES